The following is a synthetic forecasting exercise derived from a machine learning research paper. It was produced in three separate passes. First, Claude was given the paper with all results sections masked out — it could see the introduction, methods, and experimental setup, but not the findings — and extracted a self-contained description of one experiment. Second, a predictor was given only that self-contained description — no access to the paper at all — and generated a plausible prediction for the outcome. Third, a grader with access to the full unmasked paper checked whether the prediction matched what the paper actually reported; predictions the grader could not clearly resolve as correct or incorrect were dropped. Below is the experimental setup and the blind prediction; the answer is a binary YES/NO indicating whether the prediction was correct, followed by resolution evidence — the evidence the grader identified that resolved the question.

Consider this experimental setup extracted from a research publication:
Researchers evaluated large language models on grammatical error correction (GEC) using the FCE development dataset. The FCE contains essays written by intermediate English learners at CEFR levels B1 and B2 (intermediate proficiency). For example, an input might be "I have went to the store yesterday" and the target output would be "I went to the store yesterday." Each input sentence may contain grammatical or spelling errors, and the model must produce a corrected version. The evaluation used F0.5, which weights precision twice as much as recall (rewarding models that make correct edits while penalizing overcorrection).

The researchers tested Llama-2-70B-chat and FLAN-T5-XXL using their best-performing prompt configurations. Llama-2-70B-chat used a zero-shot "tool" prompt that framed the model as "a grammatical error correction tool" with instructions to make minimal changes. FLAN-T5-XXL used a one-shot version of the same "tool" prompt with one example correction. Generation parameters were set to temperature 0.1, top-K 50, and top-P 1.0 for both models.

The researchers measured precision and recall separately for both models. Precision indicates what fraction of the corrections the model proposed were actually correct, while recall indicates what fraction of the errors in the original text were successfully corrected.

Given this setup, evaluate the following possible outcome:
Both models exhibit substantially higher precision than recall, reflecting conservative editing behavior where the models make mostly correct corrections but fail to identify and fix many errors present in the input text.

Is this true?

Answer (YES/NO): NO